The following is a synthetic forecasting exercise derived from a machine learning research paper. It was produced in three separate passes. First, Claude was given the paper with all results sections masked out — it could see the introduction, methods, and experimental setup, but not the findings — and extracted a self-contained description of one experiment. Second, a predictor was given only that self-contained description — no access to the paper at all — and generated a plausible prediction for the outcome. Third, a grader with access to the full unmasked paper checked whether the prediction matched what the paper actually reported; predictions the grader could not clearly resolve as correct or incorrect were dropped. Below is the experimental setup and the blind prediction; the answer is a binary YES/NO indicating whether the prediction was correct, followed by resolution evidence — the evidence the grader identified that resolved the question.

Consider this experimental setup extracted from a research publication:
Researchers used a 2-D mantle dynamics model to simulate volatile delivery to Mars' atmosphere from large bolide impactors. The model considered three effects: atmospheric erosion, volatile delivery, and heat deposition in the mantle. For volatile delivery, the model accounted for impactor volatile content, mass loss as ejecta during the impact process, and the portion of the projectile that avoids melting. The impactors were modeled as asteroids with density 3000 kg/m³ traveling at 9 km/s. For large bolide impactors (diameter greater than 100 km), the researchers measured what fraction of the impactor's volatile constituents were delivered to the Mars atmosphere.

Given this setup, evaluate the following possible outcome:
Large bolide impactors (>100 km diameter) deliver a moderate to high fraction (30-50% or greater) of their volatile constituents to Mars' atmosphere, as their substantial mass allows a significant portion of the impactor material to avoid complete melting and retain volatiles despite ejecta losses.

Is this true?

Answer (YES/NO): YES